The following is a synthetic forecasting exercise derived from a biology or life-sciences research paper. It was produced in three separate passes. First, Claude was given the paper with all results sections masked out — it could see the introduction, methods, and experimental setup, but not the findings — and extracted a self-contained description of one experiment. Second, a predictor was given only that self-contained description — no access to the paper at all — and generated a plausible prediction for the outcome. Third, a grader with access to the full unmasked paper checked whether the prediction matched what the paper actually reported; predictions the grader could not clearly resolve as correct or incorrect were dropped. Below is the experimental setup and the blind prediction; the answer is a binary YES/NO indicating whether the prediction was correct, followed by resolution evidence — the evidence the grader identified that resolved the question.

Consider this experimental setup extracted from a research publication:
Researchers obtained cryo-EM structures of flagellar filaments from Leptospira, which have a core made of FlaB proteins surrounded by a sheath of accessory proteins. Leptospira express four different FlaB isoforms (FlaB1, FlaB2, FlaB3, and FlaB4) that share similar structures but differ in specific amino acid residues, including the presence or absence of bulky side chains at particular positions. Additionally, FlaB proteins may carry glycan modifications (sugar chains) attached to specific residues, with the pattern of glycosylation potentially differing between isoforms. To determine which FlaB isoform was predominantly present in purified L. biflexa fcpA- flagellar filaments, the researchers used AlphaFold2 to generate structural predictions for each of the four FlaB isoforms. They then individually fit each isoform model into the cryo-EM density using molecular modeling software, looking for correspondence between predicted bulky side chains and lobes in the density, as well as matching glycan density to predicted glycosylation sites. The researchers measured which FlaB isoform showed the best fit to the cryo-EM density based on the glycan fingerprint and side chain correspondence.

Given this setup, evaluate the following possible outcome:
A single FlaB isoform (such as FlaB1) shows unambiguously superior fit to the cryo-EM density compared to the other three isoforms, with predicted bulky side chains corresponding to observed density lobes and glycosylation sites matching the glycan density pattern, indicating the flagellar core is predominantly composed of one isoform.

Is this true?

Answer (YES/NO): YES